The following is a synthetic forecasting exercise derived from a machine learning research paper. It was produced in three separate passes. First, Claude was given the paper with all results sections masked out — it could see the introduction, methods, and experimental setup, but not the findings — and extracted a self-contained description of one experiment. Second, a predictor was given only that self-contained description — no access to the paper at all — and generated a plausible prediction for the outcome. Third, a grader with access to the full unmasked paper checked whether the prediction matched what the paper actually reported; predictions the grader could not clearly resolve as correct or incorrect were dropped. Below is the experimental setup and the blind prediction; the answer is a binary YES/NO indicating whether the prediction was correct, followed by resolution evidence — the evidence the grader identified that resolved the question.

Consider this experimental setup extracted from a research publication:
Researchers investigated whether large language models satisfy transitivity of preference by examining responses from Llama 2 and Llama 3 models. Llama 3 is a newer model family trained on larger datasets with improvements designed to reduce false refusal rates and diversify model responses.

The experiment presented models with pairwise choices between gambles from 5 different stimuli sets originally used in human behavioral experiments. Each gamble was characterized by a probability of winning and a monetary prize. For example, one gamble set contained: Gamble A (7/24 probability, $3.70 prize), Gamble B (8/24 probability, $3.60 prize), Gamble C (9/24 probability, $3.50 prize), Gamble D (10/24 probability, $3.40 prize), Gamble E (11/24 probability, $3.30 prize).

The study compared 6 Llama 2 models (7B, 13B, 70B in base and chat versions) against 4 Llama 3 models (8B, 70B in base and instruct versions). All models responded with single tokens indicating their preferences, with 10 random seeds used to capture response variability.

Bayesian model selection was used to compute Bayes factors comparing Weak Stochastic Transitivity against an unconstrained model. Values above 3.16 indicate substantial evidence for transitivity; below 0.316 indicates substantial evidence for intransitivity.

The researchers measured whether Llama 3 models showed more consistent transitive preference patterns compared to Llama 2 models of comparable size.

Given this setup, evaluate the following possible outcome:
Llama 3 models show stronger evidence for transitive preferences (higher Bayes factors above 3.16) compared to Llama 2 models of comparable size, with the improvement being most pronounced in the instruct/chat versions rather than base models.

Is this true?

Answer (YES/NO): NO